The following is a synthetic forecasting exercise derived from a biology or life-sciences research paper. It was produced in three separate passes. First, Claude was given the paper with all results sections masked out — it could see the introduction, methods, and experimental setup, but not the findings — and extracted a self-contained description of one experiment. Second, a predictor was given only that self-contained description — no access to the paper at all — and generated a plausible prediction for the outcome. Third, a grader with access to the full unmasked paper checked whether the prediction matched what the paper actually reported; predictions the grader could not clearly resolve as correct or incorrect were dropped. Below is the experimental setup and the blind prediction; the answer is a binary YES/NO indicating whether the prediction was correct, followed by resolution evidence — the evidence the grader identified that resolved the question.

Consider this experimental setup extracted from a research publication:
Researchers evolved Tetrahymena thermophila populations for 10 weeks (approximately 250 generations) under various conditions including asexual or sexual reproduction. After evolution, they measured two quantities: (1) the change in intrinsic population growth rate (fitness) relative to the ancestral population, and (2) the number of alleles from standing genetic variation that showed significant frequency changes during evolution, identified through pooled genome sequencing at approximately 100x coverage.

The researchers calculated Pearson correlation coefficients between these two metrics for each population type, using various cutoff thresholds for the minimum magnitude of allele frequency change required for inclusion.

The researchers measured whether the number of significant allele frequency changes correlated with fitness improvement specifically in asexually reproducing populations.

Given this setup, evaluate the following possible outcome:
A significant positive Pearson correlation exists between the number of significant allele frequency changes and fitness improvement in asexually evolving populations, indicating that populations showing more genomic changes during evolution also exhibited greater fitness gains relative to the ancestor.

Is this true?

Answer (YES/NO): NO